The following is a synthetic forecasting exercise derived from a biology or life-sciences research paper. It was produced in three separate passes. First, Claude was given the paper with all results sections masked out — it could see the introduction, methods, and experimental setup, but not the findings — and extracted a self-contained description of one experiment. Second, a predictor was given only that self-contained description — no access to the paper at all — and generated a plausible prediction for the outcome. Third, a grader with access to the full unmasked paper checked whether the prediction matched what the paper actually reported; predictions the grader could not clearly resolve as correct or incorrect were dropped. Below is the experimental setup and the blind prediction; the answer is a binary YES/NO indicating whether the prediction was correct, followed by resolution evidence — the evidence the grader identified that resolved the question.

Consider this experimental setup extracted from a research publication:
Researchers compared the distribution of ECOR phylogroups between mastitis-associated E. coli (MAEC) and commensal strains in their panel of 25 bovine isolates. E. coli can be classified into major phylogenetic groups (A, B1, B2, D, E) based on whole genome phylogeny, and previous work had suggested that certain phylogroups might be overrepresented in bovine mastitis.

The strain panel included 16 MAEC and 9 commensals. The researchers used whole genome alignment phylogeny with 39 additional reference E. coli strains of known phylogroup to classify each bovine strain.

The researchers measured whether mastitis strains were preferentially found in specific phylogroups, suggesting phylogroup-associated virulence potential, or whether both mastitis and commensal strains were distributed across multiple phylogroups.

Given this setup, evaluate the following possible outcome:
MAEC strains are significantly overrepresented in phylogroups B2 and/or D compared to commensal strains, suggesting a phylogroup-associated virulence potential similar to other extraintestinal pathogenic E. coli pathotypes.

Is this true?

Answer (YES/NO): NO